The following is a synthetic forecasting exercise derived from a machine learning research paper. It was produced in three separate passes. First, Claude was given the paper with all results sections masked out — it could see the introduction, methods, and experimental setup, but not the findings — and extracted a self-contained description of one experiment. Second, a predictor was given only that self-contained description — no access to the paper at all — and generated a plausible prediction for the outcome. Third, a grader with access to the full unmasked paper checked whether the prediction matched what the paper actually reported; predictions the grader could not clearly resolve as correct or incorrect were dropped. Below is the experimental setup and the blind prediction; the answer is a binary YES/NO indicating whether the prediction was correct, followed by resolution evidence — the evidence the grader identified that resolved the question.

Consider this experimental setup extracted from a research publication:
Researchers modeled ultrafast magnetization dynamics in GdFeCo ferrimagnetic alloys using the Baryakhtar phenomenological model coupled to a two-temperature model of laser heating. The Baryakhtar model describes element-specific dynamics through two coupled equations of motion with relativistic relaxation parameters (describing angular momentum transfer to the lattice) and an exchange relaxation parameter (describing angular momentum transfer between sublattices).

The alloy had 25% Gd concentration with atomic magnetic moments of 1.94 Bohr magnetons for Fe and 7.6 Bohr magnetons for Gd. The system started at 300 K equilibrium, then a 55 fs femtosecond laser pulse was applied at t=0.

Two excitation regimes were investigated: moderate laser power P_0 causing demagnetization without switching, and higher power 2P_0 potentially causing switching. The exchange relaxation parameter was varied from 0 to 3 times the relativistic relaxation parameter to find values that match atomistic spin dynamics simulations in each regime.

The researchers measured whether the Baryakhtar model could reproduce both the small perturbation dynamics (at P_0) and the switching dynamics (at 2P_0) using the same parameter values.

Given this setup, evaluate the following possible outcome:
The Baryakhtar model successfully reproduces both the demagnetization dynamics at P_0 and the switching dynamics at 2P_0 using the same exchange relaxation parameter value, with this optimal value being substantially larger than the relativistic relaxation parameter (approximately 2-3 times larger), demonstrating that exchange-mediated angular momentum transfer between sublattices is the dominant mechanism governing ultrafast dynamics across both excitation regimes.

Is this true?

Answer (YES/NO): NO